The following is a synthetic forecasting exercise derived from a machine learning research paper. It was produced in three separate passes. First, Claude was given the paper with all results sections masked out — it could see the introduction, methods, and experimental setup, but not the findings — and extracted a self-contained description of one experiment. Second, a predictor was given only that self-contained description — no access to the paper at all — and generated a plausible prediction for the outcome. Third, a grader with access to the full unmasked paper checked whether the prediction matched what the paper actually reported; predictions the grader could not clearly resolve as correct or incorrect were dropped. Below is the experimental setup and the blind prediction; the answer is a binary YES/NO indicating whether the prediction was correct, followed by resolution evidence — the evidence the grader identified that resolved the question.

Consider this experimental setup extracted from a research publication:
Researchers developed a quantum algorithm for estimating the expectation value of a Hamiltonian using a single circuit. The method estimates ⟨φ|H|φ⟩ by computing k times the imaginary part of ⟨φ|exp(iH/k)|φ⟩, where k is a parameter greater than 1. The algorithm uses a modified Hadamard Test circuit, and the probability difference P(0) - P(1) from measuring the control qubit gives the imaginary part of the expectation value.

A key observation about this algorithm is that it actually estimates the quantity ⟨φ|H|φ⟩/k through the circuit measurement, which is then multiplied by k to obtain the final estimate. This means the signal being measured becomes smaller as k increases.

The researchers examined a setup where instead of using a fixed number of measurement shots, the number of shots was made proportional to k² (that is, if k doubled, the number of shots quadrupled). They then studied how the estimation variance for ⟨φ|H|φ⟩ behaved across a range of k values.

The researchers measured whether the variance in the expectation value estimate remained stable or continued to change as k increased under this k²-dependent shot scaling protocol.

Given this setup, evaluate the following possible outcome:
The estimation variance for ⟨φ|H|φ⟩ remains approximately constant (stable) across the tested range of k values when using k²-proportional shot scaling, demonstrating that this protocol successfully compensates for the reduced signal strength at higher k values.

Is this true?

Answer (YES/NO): YES